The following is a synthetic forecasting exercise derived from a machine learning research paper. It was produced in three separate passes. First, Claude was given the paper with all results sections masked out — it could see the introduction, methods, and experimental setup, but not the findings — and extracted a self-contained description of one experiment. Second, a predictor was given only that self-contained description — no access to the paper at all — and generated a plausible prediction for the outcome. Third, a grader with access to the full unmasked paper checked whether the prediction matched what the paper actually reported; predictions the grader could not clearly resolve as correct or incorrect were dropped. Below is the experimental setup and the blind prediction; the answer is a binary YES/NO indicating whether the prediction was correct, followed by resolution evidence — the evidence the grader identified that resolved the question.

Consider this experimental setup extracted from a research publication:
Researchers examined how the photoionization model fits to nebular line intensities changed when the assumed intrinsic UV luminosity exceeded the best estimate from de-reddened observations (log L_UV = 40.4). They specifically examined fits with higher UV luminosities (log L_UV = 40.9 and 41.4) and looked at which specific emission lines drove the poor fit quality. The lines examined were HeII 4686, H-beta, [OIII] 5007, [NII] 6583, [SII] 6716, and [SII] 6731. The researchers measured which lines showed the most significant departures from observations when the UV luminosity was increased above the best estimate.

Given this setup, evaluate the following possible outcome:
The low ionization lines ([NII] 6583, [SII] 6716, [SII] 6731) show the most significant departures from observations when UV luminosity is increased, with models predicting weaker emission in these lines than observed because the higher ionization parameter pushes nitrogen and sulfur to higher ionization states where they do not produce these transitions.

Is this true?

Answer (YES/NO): YES